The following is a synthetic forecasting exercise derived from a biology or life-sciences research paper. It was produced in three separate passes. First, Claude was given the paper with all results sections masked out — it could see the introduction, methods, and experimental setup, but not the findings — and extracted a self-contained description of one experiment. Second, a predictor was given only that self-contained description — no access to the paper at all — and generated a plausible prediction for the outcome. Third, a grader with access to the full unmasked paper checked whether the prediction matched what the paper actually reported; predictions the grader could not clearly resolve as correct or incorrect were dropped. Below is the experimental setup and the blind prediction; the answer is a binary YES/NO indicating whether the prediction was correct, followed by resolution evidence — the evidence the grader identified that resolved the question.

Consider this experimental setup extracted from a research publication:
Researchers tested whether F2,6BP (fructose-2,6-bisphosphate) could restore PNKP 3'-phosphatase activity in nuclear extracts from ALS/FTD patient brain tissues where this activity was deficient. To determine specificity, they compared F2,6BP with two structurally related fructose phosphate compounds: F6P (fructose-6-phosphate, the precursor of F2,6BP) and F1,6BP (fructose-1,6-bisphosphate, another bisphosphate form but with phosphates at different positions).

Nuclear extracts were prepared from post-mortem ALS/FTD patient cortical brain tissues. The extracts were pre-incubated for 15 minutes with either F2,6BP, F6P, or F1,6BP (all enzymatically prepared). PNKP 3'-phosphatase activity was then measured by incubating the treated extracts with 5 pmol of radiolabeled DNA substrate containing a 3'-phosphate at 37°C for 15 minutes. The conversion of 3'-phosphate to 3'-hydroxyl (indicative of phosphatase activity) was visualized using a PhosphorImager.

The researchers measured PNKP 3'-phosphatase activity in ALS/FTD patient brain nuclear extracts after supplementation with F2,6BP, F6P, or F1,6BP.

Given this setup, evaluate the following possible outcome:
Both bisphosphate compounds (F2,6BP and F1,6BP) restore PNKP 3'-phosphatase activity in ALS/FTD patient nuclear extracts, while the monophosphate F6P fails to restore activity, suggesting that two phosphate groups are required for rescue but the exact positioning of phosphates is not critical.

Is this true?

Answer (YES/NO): NO